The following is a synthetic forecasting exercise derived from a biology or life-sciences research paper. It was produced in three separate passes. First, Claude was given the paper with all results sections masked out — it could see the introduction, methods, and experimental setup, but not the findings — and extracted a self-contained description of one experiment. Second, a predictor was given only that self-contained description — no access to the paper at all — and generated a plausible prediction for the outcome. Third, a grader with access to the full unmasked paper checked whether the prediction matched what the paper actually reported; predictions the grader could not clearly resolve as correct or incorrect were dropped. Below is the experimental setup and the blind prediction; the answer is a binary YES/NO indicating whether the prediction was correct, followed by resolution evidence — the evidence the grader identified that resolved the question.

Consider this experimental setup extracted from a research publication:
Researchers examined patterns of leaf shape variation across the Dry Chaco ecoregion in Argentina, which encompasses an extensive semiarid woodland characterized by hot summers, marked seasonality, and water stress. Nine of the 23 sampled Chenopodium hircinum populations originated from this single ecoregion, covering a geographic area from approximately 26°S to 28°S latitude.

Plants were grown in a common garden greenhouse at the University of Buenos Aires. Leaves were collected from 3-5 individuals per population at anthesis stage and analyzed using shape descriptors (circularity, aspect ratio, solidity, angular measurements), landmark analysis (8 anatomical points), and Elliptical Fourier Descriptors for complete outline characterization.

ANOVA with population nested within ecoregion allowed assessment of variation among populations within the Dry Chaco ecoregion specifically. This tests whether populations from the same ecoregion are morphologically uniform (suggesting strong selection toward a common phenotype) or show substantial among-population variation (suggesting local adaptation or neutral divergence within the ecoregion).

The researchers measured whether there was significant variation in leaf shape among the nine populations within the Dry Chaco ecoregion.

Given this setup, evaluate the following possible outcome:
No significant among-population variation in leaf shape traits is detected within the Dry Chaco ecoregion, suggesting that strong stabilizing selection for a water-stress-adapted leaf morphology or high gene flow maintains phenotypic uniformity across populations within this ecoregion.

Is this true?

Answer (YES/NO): NO